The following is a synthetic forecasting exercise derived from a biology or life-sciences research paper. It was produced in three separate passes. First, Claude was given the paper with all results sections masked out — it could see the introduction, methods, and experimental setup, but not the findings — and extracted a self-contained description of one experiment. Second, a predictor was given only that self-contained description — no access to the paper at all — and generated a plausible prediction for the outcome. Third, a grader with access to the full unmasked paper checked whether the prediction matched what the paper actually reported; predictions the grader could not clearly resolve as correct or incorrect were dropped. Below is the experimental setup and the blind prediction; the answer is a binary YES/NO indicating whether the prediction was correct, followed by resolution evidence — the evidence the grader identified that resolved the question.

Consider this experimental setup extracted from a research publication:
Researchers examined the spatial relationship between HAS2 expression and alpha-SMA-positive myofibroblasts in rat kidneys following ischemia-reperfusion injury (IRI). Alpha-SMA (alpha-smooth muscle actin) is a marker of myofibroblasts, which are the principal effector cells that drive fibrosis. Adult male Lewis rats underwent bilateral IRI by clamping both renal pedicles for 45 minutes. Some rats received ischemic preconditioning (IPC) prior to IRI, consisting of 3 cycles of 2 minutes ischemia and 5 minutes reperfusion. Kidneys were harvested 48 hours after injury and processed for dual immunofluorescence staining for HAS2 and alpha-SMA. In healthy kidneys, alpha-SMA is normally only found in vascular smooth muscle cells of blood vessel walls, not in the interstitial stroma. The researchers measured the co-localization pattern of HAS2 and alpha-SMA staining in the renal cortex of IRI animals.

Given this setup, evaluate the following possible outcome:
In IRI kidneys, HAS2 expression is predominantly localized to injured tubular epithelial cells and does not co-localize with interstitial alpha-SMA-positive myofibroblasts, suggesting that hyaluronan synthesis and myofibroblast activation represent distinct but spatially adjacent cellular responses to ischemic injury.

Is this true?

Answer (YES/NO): NO